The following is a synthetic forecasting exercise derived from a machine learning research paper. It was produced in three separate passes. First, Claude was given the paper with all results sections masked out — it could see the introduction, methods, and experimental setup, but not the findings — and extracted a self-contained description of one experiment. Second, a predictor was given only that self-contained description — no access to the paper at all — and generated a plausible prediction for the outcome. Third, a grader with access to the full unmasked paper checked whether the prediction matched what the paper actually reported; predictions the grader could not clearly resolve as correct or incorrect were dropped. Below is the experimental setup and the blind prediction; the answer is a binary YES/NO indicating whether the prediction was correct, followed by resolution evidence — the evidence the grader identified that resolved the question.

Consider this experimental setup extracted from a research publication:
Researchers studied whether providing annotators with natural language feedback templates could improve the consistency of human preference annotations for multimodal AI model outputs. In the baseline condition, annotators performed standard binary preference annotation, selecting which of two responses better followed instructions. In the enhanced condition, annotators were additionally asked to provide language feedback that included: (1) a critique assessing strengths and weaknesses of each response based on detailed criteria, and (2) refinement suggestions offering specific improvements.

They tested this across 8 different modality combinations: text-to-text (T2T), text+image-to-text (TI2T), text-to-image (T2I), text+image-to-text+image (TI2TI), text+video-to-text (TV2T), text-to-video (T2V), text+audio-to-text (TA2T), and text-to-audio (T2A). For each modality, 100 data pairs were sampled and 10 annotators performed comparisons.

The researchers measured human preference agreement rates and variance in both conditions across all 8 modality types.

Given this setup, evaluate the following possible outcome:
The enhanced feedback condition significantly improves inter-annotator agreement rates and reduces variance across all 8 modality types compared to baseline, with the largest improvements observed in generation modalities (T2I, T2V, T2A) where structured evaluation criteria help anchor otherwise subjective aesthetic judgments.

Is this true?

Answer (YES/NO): NO